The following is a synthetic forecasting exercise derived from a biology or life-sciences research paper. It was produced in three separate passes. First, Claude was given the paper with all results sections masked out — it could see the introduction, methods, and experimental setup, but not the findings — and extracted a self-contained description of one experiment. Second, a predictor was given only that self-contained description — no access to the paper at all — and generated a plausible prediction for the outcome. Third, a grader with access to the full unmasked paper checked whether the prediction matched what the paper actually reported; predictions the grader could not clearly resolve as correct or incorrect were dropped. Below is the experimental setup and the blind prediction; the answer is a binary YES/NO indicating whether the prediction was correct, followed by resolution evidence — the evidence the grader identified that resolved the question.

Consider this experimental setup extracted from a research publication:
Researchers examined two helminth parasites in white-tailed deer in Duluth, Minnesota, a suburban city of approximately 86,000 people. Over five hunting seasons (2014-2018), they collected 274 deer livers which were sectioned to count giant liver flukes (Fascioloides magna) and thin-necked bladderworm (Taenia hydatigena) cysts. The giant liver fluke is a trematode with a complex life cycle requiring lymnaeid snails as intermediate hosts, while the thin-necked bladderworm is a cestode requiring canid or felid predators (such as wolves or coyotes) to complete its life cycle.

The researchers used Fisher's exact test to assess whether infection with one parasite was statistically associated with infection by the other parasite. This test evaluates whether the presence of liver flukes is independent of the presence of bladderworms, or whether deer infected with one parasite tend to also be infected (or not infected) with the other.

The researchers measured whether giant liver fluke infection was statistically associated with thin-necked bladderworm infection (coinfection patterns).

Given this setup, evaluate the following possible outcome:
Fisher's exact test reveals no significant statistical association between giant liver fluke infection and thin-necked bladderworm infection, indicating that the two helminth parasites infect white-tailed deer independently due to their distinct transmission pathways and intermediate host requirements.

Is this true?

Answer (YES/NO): NO